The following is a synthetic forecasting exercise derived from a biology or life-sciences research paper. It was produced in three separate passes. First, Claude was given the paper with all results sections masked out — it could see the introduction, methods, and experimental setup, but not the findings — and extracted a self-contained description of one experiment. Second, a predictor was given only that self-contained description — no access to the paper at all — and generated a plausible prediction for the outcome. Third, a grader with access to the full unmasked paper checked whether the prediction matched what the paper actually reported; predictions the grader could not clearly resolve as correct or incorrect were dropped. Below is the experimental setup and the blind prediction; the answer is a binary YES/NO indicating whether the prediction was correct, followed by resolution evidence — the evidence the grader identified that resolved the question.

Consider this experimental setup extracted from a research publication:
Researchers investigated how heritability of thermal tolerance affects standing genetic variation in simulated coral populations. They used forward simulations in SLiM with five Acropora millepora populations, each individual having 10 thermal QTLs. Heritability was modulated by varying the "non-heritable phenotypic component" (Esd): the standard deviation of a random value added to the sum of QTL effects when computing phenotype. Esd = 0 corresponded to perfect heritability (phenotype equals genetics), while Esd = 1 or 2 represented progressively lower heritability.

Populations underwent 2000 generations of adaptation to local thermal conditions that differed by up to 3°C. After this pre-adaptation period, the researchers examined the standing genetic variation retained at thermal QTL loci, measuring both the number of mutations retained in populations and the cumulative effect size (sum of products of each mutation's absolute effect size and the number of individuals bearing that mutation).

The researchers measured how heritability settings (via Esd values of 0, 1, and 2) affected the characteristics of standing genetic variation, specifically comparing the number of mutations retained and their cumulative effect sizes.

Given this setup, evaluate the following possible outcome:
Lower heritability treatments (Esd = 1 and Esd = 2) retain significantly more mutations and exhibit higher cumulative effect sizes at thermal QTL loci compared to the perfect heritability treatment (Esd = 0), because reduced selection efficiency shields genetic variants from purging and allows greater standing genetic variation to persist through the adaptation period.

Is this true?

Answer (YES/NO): NO